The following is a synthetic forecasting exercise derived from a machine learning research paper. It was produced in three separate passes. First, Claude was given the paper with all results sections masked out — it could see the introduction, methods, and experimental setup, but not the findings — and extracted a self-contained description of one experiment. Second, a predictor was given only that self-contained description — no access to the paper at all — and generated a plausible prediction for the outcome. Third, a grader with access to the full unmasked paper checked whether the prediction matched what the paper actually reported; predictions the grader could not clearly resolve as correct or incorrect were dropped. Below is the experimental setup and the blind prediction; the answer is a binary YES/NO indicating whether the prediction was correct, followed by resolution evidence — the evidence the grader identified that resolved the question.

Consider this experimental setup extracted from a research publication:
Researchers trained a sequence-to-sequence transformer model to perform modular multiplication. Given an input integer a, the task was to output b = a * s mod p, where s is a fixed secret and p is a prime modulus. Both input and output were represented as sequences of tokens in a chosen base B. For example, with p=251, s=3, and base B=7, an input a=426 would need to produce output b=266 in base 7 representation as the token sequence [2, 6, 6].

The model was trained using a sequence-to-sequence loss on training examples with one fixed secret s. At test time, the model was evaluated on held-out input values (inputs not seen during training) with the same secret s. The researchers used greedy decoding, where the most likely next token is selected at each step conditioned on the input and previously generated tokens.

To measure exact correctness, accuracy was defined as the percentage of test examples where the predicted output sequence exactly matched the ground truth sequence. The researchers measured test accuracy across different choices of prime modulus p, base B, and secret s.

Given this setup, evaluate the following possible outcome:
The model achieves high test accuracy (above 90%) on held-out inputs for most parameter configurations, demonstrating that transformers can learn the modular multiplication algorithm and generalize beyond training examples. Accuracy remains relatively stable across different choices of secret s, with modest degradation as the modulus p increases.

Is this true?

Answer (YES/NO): NO